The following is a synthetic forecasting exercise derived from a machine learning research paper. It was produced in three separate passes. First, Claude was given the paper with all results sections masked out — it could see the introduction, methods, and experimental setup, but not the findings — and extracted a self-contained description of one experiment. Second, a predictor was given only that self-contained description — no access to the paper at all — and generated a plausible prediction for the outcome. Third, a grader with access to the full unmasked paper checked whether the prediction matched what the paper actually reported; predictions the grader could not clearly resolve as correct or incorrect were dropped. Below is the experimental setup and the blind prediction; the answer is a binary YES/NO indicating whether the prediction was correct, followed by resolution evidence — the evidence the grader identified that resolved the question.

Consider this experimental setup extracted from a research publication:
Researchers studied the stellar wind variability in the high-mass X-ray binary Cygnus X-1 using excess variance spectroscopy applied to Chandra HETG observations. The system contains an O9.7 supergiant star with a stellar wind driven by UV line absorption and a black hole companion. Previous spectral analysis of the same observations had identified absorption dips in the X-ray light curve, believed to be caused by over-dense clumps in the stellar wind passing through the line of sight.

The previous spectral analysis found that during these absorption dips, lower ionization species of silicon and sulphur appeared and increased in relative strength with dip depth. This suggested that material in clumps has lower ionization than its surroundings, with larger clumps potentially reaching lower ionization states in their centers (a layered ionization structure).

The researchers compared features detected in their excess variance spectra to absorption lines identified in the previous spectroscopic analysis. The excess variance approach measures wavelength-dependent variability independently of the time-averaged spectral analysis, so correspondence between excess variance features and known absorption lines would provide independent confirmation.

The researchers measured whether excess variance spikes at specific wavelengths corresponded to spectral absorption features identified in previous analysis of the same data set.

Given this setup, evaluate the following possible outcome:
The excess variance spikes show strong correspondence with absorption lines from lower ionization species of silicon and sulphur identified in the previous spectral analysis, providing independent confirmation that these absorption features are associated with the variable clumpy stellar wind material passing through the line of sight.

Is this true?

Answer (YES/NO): NO